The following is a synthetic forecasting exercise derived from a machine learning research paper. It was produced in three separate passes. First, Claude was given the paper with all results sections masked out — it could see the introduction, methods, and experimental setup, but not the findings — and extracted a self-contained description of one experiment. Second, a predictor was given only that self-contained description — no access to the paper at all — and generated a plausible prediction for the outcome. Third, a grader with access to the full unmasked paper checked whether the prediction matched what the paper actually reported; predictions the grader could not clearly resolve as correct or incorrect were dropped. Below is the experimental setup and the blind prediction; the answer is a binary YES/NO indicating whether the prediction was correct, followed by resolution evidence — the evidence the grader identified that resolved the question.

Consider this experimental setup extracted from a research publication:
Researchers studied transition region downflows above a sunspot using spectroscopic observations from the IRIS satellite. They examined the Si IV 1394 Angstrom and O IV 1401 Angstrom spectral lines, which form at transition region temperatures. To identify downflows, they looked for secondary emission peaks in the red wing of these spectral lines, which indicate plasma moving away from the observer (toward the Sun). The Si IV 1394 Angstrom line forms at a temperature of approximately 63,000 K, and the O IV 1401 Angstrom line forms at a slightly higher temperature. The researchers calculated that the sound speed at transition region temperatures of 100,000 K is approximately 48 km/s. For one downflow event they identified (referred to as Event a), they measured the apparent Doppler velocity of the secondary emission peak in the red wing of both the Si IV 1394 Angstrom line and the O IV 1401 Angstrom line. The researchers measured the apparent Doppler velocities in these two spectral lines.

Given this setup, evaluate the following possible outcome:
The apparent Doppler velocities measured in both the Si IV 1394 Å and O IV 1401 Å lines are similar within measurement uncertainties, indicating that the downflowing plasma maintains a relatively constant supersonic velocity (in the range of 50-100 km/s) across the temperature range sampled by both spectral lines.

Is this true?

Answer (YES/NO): YES